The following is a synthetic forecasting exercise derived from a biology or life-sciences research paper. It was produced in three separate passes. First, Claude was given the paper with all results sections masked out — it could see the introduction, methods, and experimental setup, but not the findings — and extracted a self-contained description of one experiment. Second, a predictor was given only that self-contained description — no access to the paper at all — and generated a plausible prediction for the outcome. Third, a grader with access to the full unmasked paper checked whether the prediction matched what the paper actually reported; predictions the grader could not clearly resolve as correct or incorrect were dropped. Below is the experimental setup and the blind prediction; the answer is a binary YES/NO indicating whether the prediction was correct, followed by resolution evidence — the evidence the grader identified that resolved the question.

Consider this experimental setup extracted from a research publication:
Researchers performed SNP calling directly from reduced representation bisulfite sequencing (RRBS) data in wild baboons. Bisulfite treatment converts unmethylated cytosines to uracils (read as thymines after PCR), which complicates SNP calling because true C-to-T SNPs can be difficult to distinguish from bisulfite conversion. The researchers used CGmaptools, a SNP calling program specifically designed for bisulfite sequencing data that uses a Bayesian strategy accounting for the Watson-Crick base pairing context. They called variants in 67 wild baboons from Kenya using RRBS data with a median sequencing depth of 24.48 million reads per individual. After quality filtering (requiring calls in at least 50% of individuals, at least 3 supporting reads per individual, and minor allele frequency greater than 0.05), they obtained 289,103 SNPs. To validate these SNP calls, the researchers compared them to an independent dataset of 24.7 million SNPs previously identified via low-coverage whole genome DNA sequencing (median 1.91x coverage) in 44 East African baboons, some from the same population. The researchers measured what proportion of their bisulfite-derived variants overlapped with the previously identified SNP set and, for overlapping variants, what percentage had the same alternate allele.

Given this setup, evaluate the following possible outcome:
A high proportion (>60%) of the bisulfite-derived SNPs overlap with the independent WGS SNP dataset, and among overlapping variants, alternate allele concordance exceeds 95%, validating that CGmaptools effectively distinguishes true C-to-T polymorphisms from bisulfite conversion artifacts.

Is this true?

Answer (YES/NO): NO